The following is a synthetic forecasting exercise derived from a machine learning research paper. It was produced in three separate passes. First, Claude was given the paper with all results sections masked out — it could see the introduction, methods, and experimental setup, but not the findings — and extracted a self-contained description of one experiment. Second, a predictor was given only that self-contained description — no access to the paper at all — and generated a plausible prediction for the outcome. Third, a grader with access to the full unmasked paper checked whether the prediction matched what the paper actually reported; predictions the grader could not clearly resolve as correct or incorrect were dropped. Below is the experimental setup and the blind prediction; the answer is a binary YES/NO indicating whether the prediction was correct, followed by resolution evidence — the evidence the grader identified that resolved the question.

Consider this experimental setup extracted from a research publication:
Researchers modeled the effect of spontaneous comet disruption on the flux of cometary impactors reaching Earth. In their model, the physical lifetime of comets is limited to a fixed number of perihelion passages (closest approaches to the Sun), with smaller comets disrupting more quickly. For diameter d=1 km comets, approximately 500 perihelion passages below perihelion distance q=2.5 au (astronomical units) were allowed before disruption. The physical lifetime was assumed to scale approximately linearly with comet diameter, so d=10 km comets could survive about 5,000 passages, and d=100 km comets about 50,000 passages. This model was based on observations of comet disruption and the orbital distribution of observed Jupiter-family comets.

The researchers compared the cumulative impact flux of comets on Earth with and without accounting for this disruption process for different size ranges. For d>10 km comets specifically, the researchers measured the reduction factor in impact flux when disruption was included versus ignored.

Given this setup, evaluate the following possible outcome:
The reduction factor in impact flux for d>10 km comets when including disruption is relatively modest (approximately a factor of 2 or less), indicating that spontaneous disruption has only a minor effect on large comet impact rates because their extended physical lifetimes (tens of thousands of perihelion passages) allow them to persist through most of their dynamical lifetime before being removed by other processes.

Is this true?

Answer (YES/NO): NO